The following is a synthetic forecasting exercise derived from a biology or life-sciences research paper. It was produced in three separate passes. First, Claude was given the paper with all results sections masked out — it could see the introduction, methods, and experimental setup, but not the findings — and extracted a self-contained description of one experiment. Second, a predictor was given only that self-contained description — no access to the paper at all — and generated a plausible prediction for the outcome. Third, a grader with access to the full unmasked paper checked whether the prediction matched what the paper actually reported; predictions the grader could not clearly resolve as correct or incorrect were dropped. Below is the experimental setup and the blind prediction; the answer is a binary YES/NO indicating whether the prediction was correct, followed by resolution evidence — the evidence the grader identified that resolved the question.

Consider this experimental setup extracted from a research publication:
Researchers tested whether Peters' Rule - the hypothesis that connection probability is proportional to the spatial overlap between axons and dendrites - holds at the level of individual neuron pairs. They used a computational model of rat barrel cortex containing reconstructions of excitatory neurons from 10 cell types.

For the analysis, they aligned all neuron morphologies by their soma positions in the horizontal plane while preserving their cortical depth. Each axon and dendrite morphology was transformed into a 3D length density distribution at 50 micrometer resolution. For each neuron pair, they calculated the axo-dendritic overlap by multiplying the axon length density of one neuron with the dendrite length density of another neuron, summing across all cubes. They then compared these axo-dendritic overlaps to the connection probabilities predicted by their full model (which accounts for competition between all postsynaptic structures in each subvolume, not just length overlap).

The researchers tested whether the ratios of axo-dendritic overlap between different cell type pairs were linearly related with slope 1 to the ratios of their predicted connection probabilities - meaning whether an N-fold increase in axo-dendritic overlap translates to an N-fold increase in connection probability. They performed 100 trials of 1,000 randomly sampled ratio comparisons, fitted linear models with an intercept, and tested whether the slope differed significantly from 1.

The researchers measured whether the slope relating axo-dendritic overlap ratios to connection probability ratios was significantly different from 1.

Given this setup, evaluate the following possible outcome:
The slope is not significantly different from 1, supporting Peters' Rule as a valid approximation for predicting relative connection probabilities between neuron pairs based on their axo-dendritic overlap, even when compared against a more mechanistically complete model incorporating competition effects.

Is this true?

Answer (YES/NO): NO